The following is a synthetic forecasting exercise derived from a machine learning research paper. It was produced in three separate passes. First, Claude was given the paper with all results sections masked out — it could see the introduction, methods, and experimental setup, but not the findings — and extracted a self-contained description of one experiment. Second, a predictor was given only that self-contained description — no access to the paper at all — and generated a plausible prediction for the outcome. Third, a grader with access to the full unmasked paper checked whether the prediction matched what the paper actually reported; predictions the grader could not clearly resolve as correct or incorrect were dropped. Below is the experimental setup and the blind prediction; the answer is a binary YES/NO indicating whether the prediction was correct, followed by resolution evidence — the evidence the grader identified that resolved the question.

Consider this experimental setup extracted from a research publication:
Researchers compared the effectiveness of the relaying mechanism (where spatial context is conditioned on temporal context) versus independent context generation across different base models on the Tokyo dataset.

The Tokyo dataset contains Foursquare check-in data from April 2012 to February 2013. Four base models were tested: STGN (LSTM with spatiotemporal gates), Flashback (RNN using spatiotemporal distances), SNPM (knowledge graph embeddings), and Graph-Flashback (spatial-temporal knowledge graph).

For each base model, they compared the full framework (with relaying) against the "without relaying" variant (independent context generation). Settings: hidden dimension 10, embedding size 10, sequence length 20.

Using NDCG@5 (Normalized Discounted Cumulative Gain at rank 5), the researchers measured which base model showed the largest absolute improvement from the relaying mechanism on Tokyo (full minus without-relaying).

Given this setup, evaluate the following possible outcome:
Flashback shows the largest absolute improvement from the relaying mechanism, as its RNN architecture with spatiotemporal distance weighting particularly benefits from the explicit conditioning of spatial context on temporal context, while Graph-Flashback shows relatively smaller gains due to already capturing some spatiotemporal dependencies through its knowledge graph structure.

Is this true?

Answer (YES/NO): NO